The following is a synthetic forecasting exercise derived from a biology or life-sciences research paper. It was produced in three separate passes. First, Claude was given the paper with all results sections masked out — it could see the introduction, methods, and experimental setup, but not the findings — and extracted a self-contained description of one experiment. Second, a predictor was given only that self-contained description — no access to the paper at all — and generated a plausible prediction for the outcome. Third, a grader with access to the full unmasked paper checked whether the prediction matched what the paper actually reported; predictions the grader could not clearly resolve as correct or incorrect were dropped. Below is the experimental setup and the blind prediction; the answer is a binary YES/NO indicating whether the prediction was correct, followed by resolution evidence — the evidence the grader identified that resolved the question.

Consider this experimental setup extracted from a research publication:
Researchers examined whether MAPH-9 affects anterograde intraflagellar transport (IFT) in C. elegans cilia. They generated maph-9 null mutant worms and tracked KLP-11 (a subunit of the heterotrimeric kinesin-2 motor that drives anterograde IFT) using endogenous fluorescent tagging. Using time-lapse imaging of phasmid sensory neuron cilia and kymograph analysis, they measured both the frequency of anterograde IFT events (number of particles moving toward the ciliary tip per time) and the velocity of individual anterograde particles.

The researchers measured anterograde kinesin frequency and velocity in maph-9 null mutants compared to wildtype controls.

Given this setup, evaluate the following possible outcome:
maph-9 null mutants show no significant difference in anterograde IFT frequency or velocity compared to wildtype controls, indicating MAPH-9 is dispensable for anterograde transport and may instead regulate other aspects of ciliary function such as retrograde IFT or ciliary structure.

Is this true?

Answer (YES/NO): NO